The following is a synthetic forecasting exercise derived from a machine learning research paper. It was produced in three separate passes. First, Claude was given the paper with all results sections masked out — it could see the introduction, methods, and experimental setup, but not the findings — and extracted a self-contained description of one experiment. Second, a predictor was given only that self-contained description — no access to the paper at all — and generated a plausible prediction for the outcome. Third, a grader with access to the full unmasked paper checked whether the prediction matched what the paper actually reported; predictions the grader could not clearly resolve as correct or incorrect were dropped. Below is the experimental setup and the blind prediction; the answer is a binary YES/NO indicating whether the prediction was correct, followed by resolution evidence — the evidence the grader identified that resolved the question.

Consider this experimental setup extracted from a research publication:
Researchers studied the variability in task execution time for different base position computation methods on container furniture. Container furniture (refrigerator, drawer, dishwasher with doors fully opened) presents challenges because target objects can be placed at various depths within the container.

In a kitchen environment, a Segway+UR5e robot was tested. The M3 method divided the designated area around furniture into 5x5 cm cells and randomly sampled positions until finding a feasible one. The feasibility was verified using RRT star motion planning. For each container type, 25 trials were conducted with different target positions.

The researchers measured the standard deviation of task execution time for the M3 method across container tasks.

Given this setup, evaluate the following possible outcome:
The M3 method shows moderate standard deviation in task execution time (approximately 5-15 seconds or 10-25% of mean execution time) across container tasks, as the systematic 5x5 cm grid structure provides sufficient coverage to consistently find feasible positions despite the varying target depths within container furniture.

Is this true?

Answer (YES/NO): NO